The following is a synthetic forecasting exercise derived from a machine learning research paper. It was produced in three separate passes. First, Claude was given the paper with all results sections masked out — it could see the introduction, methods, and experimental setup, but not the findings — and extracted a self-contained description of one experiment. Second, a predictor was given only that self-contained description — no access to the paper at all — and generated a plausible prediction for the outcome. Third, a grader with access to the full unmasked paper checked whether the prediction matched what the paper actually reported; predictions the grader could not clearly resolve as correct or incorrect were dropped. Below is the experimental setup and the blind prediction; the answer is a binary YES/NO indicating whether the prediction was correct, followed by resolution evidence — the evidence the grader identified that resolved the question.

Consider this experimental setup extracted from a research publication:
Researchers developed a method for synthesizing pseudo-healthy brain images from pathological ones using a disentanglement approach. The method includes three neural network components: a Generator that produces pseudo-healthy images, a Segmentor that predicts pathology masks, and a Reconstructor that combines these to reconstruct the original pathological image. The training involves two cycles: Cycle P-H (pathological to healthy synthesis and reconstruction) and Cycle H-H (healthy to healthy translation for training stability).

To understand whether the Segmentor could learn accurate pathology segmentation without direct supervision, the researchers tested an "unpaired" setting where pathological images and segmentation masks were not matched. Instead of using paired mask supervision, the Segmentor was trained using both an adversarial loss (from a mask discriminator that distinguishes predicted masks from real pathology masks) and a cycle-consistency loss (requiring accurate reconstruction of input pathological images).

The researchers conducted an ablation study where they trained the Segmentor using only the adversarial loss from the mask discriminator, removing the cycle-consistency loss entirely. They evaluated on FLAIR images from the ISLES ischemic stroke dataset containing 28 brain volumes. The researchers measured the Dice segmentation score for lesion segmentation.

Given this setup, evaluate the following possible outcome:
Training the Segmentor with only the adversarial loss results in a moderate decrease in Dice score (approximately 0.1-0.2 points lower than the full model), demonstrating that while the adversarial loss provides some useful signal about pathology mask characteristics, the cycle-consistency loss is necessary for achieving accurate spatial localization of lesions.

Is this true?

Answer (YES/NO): YES